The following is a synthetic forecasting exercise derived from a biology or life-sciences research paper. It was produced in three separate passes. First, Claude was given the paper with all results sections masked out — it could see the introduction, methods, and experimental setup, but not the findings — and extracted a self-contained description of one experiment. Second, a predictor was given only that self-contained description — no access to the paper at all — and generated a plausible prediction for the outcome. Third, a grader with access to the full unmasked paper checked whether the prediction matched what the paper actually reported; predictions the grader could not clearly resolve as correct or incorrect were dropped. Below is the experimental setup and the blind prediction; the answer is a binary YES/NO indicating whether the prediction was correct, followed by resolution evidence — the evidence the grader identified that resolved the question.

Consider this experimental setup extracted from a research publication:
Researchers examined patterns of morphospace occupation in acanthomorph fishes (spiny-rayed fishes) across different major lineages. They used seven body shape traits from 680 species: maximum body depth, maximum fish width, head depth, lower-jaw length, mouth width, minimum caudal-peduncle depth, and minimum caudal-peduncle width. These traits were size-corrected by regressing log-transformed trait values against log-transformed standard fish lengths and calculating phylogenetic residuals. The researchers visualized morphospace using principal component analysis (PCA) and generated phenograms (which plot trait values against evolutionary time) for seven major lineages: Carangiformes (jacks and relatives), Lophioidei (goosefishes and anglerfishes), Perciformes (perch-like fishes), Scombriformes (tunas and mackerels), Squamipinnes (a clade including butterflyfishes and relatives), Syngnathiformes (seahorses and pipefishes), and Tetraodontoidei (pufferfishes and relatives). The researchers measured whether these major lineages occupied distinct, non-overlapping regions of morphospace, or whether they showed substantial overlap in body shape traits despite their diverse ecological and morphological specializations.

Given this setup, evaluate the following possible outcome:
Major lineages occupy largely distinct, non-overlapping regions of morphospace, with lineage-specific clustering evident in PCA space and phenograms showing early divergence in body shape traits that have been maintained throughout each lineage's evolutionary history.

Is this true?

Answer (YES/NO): YES